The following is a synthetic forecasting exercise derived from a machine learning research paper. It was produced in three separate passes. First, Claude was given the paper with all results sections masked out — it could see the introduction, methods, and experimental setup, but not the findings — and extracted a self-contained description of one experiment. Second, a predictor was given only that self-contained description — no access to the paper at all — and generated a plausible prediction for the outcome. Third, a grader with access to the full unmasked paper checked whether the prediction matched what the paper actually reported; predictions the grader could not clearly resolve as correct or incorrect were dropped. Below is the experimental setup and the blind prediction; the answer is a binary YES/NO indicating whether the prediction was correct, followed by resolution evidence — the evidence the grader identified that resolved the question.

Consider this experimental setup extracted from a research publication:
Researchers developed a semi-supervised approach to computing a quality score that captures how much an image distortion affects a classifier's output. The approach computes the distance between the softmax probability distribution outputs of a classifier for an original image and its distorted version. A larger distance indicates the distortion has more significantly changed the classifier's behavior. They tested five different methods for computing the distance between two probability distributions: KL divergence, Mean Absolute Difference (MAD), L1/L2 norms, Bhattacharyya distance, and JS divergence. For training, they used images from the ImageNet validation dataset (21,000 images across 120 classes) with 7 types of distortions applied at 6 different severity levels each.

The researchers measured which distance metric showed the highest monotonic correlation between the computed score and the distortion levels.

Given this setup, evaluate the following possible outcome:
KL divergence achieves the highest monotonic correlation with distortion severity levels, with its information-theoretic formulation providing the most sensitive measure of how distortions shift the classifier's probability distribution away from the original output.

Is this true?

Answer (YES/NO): NO